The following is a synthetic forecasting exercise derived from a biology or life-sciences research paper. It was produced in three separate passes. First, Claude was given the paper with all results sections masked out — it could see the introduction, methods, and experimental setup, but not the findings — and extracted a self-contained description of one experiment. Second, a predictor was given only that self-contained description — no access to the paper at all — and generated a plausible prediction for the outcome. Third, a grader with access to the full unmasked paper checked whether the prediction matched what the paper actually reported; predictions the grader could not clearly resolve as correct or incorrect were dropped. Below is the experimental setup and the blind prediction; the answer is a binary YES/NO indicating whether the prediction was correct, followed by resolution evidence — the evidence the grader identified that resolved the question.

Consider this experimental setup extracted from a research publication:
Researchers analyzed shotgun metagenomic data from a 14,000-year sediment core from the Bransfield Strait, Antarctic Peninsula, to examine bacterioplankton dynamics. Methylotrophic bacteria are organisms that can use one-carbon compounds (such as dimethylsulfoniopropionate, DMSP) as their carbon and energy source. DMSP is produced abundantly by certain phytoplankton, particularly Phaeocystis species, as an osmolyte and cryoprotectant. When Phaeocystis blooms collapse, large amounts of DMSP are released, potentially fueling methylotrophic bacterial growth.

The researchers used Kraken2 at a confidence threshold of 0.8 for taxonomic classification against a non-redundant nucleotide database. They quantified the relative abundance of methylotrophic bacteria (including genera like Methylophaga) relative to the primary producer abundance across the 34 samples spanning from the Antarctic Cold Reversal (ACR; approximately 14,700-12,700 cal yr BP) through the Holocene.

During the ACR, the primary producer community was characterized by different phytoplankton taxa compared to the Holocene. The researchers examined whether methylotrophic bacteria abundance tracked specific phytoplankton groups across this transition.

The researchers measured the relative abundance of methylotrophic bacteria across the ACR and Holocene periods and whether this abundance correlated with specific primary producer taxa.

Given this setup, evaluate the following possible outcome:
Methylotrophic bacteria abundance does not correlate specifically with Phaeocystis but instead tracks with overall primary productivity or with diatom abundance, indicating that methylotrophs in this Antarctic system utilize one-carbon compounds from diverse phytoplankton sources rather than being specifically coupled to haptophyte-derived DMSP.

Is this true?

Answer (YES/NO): NO